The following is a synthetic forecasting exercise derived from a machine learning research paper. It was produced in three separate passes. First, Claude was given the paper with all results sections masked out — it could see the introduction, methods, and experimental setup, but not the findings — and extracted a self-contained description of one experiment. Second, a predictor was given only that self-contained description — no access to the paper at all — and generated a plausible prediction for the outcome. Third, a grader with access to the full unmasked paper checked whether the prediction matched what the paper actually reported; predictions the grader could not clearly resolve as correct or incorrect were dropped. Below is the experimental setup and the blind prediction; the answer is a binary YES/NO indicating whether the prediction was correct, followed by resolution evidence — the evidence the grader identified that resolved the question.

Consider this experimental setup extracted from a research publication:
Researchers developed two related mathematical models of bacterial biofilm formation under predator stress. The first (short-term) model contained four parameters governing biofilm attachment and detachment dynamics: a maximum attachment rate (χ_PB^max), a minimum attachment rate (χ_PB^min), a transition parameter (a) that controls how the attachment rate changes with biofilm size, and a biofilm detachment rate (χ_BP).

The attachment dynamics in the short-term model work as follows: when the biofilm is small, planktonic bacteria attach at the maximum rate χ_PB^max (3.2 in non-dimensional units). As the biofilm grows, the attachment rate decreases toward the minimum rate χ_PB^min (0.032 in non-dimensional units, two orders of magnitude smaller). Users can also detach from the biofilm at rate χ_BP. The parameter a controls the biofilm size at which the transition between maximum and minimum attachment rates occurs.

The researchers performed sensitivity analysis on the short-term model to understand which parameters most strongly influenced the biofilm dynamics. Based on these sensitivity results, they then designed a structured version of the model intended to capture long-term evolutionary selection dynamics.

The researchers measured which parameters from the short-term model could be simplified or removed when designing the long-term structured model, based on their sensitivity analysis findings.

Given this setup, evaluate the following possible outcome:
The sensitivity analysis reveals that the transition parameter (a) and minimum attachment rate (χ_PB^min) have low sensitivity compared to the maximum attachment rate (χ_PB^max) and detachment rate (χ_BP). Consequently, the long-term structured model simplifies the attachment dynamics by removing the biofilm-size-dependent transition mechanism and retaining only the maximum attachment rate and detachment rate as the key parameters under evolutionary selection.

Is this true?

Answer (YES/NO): NO